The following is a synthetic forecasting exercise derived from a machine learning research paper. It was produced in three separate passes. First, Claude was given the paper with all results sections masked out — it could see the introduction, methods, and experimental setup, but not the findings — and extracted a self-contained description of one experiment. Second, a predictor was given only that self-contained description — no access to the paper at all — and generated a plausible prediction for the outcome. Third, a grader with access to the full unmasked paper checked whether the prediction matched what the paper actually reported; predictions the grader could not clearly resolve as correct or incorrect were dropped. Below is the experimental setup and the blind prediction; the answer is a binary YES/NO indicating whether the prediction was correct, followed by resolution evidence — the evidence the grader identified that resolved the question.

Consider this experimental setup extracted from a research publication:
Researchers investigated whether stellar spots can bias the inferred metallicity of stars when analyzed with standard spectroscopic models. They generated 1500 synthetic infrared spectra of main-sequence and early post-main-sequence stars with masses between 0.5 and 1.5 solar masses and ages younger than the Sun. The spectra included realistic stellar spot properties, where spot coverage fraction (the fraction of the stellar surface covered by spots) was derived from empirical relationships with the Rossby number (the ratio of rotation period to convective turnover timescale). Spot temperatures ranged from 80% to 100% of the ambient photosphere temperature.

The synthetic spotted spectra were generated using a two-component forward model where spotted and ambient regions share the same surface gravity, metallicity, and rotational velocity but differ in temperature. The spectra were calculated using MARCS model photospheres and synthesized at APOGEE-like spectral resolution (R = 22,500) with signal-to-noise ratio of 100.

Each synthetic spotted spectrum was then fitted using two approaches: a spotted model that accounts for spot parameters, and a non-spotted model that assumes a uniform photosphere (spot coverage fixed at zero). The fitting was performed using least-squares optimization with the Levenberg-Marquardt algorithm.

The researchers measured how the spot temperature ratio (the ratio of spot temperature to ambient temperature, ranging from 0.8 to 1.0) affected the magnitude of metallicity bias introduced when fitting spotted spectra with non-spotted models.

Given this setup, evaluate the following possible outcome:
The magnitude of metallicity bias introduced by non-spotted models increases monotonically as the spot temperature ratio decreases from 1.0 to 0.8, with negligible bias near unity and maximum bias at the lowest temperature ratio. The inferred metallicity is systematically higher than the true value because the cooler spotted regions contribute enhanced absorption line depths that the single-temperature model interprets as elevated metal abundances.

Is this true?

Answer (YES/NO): NO